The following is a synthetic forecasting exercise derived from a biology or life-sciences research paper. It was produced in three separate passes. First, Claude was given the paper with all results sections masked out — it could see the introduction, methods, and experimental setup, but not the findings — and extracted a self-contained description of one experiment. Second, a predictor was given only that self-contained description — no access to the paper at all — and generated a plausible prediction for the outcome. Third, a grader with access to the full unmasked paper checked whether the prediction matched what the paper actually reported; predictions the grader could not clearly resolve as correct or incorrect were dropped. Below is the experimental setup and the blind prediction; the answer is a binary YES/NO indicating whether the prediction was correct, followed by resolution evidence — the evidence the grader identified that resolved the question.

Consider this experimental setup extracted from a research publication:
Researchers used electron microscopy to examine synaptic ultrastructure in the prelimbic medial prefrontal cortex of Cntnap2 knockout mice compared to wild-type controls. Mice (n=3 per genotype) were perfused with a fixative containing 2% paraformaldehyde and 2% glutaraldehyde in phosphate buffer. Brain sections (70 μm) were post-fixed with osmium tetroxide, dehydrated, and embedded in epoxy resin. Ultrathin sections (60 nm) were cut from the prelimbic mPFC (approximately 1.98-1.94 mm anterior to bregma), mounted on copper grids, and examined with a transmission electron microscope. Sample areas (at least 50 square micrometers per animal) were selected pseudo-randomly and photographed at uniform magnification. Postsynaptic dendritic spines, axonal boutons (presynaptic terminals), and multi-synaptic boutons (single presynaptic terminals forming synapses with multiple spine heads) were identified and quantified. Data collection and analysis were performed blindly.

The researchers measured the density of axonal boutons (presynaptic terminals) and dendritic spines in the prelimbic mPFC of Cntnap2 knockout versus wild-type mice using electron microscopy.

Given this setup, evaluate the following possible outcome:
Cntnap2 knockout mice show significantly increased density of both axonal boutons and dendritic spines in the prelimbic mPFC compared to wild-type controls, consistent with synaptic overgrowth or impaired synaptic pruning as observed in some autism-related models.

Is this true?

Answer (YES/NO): NO